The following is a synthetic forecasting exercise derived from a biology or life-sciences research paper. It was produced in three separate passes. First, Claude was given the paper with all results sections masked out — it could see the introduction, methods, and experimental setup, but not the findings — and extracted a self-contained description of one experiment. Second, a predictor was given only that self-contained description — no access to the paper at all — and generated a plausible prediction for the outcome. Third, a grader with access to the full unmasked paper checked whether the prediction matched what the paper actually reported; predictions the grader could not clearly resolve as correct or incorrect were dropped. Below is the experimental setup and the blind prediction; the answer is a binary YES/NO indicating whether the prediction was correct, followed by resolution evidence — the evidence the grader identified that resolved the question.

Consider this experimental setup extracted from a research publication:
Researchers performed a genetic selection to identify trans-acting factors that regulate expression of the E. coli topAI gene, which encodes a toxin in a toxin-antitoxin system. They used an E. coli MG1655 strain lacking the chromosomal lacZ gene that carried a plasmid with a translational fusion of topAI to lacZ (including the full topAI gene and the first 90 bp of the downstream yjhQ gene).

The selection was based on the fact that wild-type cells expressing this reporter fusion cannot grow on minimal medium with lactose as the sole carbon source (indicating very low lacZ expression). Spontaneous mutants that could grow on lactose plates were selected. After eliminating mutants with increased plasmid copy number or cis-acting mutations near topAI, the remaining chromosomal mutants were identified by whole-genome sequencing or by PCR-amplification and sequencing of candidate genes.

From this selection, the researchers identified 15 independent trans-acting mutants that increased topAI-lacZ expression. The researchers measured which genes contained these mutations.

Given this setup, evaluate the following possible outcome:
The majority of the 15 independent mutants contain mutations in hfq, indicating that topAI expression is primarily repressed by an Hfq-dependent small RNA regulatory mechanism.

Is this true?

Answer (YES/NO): NO